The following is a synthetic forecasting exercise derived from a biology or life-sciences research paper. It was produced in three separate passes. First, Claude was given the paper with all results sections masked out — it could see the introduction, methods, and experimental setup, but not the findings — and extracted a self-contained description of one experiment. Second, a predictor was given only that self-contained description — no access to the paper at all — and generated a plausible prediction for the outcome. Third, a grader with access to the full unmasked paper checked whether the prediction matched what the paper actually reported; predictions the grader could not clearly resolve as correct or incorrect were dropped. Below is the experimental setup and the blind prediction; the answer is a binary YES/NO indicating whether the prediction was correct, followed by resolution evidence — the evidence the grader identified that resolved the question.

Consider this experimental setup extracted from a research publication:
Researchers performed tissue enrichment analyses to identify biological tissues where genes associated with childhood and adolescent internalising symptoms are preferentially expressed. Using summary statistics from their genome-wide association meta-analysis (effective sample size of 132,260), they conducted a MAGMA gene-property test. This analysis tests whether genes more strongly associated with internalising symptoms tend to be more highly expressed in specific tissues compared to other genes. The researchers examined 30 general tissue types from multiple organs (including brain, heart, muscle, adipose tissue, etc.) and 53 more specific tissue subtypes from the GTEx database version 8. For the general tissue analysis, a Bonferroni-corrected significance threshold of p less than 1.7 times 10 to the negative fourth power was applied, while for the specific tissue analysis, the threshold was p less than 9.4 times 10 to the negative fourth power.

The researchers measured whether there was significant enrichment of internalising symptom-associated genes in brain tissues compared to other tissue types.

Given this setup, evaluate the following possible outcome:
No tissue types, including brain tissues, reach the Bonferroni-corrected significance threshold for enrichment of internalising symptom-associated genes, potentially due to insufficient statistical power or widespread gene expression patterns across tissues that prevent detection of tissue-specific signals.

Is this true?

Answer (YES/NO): YES